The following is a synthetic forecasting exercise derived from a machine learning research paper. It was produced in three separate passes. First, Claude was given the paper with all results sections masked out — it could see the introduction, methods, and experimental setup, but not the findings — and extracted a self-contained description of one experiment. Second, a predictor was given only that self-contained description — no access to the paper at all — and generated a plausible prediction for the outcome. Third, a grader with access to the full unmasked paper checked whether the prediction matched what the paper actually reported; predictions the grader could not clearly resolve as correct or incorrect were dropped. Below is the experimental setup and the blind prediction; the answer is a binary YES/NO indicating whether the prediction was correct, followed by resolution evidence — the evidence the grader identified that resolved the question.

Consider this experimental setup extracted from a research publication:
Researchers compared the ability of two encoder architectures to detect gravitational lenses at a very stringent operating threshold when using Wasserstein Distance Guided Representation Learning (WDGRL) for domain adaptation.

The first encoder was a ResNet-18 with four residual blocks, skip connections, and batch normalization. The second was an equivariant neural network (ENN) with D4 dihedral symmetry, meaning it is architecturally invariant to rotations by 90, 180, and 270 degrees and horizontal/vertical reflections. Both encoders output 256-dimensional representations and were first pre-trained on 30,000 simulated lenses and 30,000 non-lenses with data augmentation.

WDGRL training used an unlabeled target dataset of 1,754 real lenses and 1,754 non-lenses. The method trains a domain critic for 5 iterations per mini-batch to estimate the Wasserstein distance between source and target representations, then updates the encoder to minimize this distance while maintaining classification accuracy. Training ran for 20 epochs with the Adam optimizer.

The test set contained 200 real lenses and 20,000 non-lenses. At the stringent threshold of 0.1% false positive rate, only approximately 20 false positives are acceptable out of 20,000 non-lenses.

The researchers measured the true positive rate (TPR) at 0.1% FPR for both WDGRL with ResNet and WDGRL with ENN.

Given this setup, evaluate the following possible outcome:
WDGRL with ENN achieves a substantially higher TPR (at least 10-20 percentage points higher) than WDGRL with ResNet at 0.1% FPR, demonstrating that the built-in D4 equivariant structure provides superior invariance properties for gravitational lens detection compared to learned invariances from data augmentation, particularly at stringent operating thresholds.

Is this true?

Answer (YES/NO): YES